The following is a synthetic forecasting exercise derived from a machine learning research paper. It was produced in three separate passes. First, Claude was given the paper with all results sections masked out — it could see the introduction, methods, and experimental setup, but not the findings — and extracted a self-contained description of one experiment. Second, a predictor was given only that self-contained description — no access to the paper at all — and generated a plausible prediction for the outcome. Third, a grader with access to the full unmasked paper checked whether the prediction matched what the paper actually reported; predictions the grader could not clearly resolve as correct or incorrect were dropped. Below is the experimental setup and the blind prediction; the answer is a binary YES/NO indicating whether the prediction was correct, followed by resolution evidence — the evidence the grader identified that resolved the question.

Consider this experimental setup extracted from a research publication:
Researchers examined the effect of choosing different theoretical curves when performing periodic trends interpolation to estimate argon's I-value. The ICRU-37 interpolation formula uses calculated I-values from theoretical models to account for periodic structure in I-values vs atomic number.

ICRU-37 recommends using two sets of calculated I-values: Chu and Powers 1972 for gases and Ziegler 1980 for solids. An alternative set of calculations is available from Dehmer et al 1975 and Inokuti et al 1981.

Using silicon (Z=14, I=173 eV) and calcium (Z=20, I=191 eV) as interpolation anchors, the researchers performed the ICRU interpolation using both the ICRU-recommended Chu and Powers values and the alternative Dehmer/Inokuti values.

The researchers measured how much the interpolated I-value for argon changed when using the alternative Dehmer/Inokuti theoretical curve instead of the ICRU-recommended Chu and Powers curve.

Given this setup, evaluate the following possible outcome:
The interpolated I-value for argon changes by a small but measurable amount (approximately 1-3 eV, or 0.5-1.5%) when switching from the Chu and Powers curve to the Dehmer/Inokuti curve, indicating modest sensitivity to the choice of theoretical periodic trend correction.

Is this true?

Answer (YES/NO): NO